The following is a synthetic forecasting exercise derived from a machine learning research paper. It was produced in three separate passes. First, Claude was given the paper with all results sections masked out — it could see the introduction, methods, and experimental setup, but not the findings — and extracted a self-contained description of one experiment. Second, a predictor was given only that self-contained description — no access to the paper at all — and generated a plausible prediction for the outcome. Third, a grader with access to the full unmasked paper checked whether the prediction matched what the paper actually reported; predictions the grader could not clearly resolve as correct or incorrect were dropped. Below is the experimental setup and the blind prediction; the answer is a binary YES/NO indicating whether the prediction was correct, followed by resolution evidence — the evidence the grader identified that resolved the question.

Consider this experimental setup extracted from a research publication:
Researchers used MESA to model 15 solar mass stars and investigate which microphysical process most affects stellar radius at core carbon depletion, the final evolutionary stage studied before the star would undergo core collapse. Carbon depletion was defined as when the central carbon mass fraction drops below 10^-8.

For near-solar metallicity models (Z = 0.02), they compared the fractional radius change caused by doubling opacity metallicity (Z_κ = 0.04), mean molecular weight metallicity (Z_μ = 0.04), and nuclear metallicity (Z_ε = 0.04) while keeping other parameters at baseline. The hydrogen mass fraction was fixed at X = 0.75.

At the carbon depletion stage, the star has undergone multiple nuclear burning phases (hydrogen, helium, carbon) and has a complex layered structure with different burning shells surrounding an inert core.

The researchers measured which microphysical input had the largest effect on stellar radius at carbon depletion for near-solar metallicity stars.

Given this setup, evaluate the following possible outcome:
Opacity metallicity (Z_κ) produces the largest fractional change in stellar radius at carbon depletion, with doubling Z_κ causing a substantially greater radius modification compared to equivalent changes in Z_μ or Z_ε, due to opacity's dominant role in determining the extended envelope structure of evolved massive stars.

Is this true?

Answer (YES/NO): YES